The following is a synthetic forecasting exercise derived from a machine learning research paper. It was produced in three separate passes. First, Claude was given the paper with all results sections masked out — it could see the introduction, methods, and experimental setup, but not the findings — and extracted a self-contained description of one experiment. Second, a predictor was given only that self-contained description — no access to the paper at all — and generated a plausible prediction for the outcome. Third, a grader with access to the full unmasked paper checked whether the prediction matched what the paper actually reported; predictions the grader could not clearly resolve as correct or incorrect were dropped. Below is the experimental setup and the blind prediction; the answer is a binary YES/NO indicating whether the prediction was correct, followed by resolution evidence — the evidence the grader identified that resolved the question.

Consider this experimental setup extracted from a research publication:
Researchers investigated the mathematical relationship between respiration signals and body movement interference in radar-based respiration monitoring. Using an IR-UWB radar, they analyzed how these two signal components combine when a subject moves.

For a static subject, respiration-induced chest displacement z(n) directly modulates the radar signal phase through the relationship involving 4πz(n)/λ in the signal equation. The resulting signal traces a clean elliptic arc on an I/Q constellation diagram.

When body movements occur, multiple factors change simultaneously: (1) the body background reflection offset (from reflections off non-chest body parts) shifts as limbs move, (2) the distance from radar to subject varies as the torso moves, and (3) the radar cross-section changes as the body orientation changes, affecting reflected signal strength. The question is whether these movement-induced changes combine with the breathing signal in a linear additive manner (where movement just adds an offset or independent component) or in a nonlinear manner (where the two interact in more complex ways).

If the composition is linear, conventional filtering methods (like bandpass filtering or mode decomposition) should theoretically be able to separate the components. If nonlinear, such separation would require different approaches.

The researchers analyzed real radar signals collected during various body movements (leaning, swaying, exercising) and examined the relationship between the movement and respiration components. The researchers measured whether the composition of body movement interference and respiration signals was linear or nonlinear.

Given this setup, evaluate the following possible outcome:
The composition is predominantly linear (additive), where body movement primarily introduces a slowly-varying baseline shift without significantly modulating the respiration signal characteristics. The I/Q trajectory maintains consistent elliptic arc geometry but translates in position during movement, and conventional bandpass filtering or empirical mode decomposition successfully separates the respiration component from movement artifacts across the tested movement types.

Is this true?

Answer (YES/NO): NO